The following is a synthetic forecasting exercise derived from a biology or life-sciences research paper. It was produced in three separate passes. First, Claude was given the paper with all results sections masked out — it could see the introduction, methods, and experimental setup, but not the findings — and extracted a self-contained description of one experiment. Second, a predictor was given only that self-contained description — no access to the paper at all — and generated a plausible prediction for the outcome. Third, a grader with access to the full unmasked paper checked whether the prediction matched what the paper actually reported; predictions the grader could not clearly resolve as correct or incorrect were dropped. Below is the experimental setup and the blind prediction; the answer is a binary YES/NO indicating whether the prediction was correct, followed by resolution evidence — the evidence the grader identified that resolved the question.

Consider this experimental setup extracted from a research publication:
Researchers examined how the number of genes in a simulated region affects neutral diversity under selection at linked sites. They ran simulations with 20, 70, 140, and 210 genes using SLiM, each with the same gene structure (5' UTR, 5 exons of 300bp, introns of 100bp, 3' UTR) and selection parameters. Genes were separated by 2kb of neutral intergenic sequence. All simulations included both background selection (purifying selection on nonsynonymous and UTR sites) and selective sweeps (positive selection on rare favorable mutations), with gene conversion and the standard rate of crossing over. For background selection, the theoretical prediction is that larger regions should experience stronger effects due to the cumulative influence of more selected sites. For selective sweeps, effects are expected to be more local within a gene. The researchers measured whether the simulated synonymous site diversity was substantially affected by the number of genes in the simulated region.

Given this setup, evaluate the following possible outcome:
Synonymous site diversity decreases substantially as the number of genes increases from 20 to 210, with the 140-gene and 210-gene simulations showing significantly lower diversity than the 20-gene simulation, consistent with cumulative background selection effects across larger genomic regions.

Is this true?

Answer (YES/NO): YES